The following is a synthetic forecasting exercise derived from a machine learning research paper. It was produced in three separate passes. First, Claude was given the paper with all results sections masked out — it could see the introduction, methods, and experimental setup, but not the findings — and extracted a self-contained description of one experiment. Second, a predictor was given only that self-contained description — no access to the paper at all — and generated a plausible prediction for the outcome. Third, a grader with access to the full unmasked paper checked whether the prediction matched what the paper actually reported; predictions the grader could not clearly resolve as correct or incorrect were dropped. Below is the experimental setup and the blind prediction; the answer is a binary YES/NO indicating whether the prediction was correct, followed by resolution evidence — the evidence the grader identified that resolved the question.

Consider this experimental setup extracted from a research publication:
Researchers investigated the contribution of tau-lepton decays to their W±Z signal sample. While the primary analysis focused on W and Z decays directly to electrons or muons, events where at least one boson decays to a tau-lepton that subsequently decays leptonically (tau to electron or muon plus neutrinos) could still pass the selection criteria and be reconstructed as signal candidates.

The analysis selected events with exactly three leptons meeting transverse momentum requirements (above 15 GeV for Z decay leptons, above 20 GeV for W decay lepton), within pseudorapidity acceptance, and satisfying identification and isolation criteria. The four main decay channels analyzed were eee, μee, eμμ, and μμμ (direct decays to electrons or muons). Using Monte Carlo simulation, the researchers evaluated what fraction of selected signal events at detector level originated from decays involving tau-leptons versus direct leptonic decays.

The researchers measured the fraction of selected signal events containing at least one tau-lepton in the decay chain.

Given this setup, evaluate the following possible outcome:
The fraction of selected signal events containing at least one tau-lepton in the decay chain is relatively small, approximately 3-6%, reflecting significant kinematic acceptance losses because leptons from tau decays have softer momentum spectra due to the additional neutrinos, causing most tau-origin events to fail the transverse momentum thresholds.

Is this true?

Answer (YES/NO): YES